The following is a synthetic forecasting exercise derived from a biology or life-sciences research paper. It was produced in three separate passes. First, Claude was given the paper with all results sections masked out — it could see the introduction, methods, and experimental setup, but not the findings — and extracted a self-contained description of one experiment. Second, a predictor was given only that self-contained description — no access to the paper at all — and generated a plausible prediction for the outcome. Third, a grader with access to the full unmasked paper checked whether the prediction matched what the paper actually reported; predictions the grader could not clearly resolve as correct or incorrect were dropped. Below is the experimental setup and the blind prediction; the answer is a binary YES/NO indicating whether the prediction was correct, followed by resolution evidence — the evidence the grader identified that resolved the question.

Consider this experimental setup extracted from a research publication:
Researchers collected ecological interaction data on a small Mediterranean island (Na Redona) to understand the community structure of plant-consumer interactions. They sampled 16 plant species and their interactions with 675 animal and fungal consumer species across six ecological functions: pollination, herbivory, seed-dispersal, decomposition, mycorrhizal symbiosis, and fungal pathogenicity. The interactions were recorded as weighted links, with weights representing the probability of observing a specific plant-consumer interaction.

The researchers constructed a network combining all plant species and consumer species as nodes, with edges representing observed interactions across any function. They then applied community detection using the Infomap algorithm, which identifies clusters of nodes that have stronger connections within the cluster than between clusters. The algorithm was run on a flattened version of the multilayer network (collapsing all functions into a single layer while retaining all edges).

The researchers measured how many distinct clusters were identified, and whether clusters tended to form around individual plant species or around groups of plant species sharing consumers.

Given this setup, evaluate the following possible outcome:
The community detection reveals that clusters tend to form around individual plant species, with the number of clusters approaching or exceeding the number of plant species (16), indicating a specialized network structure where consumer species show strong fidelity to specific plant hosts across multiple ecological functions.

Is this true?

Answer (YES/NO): YES